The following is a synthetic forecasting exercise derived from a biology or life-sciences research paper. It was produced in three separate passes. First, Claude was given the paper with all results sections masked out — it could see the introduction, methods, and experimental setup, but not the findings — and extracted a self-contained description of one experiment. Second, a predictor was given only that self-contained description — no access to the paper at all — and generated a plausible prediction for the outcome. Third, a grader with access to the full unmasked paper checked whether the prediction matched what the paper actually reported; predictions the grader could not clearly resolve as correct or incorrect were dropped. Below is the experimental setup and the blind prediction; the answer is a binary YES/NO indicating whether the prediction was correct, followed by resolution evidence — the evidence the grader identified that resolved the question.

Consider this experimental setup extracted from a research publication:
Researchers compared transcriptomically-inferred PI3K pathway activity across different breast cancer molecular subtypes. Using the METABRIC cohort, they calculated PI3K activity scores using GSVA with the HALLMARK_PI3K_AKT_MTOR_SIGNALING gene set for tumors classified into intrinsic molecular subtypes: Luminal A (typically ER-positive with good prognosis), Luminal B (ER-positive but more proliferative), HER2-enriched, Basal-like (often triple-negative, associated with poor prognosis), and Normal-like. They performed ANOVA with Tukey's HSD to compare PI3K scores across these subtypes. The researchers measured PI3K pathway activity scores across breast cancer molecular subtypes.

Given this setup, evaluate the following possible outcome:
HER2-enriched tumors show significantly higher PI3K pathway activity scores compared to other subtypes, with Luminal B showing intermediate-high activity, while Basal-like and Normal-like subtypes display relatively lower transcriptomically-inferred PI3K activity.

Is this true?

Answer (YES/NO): NO